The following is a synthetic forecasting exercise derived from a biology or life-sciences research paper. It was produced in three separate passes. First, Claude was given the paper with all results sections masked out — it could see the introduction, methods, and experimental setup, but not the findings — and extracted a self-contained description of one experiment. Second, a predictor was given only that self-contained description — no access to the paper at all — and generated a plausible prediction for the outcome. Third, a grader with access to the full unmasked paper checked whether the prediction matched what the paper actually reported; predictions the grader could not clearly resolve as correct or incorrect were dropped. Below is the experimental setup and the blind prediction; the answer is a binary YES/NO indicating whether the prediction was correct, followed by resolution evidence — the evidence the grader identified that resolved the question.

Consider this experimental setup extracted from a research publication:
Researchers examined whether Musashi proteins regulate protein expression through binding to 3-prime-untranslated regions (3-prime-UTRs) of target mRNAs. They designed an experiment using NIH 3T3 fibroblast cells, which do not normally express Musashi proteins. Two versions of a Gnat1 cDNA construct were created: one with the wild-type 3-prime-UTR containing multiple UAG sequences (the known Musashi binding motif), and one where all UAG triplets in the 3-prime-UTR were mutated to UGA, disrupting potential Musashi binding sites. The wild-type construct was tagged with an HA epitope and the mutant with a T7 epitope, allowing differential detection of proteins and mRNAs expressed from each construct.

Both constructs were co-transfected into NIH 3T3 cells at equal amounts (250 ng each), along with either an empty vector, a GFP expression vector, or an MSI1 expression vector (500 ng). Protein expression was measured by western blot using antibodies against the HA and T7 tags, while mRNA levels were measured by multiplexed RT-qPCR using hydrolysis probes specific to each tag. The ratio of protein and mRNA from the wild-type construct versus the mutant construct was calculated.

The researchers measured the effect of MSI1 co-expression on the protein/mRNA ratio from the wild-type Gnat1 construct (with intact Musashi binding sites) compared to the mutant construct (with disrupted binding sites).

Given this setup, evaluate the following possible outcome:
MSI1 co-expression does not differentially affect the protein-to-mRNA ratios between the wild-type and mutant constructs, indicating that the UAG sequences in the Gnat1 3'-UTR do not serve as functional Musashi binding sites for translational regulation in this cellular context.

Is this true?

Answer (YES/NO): NO